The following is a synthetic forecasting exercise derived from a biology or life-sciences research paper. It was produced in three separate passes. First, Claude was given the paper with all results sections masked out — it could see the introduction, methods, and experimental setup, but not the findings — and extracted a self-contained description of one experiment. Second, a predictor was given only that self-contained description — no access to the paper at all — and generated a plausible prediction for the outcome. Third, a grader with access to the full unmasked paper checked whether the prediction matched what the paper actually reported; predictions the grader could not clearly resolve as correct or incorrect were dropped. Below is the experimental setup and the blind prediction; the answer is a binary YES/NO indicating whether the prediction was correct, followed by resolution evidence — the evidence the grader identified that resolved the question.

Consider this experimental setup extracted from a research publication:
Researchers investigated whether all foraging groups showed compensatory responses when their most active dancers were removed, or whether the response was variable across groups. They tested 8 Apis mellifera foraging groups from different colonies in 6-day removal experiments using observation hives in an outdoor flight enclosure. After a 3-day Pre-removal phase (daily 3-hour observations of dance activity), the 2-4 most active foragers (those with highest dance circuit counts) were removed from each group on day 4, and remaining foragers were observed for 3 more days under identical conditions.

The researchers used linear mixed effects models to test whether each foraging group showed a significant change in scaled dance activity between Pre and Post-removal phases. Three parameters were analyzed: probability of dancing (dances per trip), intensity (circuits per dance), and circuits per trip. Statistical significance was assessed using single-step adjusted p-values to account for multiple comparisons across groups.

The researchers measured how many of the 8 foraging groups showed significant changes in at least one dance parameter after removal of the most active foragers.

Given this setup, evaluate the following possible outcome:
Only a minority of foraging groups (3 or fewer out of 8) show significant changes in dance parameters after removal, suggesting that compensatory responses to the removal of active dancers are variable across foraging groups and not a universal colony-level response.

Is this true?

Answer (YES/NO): NO